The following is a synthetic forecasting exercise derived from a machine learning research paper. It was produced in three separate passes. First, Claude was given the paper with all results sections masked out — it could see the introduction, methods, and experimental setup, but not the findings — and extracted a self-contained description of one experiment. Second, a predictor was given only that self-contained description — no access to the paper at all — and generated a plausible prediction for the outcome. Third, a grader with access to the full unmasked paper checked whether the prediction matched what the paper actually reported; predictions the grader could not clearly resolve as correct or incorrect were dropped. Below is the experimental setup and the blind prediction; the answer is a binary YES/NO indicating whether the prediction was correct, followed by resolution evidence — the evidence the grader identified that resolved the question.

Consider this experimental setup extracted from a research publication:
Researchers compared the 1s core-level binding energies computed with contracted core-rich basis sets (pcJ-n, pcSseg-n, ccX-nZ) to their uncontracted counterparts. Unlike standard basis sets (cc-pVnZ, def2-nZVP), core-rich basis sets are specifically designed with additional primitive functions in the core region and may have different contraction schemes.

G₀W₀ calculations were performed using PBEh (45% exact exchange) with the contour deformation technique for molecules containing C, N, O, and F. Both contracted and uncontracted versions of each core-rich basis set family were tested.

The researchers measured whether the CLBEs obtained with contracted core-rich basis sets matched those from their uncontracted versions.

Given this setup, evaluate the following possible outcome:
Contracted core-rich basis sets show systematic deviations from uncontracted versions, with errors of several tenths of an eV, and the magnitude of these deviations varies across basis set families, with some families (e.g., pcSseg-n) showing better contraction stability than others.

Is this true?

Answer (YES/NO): NO